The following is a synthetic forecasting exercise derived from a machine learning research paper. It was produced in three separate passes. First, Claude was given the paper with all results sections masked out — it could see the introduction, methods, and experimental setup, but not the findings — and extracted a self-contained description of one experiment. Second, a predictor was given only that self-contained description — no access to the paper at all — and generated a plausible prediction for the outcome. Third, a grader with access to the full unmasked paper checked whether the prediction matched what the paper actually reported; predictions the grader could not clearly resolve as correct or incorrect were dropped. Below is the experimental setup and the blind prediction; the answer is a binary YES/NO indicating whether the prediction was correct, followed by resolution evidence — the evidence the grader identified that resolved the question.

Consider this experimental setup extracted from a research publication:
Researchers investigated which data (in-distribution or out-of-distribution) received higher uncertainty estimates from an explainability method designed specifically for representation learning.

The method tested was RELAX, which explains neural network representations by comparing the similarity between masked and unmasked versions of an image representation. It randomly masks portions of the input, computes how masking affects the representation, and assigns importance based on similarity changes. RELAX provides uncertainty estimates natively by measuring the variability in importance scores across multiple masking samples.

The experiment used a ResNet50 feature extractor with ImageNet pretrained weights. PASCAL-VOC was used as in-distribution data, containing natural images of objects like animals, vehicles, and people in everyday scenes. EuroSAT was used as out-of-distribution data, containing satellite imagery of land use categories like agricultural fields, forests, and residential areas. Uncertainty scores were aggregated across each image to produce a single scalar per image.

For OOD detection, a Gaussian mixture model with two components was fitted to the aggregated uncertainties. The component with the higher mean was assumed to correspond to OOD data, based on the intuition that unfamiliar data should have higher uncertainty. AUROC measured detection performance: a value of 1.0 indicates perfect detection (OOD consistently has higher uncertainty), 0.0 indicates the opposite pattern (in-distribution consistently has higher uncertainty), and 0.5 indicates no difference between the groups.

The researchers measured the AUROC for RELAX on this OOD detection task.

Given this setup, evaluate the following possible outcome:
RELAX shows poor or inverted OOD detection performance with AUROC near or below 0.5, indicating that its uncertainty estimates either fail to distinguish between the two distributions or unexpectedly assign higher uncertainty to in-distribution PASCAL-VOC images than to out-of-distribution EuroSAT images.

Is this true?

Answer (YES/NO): YES